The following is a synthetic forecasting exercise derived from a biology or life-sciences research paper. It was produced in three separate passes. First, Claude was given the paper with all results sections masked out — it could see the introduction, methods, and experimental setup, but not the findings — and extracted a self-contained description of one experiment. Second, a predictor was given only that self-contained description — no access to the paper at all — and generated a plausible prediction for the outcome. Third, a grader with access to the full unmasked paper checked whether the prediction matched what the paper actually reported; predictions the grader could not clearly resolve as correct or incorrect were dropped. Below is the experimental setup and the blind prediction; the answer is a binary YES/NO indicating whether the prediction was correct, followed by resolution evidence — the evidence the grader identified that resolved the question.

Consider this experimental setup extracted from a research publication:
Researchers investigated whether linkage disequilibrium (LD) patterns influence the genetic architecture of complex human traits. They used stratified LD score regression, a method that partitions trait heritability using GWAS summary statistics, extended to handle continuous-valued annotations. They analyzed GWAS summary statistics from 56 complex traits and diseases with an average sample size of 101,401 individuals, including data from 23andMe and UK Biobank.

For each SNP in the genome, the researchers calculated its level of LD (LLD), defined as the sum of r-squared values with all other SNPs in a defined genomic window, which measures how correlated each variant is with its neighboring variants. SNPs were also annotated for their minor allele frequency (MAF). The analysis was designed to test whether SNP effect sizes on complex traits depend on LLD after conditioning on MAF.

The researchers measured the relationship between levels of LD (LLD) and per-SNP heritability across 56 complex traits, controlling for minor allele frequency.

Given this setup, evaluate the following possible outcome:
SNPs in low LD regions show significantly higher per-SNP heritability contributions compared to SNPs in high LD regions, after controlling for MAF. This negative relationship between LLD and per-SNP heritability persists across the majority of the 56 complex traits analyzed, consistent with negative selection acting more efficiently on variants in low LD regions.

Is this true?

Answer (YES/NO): YES